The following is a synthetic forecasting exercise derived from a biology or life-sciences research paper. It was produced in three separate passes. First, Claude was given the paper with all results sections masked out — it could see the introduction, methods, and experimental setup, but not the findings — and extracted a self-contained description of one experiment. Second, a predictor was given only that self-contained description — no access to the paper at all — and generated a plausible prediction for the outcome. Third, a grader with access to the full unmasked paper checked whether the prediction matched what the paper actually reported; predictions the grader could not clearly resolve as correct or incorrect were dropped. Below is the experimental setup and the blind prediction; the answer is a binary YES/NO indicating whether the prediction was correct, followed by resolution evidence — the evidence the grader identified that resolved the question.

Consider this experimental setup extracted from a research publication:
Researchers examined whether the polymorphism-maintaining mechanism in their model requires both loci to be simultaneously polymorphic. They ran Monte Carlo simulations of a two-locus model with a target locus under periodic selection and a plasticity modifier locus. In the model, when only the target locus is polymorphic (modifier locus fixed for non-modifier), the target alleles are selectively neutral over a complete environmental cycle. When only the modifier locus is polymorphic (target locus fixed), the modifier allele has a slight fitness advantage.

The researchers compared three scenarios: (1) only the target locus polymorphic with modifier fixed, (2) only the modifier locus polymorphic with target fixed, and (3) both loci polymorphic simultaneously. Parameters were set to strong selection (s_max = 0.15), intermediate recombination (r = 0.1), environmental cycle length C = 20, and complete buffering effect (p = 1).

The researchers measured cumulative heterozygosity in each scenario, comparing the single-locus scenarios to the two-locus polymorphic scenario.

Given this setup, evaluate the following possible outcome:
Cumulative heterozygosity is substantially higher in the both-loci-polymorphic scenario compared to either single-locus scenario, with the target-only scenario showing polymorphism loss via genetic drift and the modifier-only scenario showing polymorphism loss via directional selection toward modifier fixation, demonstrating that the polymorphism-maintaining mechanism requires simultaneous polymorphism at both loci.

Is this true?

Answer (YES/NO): YES